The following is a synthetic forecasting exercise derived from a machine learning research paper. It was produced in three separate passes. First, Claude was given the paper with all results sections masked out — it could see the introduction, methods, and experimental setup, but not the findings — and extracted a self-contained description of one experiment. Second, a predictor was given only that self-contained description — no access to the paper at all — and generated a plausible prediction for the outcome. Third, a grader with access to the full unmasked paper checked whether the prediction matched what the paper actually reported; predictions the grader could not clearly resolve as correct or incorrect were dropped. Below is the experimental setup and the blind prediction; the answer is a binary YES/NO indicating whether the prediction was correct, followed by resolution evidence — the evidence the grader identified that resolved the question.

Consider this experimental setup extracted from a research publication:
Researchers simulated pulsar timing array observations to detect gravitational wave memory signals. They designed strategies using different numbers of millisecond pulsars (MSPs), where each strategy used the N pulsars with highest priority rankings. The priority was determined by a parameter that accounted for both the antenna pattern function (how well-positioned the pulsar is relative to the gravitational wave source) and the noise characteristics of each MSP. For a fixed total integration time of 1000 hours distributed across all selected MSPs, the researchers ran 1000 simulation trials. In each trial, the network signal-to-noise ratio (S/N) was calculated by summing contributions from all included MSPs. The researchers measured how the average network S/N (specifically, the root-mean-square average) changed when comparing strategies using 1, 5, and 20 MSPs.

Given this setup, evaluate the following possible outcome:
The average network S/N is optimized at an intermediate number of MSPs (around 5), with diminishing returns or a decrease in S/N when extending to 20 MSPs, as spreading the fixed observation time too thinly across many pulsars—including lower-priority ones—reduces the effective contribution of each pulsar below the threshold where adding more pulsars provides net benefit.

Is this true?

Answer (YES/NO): NO